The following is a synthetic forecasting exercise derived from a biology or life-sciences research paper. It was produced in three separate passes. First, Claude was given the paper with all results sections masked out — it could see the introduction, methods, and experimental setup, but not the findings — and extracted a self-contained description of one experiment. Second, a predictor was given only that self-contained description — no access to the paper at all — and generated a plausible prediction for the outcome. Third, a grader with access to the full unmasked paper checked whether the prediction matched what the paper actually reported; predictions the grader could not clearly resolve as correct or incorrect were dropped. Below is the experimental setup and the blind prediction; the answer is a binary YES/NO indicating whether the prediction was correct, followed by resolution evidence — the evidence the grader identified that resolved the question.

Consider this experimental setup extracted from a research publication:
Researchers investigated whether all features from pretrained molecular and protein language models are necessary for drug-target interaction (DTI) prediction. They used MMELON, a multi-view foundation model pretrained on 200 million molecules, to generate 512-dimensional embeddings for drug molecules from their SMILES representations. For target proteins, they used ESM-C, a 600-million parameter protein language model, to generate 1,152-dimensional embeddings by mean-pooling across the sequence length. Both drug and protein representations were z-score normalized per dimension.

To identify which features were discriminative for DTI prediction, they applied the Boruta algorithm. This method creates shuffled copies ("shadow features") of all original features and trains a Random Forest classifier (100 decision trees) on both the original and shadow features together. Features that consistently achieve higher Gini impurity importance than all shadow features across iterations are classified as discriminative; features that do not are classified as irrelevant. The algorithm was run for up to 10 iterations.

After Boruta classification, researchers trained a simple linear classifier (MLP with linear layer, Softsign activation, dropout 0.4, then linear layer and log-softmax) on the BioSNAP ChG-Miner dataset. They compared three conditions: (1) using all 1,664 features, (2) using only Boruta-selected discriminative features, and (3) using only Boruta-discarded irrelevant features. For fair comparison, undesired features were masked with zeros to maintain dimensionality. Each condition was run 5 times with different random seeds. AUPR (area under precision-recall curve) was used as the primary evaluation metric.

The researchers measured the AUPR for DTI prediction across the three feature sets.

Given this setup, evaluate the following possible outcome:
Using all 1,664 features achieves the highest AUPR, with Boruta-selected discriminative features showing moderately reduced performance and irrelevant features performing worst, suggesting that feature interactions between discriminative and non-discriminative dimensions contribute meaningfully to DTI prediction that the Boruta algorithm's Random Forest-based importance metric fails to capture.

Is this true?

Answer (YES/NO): NO